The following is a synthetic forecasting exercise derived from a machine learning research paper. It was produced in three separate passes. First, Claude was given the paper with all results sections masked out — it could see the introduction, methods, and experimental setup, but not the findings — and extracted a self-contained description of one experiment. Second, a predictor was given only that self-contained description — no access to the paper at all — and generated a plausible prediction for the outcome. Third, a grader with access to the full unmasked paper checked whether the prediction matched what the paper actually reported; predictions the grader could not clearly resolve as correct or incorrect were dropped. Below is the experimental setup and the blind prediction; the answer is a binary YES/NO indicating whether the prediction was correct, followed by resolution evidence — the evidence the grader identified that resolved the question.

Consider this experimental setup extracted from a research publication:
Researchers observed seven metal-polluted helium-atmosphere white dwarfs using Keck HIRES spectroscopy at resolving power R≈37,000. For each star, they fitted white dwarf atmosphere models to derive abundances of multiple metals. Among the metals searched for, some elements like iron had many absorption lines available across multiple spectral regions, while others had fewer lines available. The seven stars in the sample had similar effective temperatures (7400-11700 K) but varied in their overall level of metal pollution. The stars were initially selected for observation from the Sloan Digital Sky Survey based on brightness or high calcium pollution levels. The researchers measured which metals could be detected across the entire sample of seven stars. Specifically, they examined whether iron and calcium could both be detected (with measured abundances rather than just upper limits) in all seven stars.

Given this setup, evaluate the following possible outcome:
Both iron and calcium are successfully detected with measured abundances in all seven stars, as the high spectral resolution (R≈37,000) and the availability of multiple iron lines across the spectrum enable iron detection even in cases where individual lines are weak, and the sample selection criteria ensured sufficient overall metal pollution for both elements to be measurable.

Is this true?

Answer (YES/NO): YES